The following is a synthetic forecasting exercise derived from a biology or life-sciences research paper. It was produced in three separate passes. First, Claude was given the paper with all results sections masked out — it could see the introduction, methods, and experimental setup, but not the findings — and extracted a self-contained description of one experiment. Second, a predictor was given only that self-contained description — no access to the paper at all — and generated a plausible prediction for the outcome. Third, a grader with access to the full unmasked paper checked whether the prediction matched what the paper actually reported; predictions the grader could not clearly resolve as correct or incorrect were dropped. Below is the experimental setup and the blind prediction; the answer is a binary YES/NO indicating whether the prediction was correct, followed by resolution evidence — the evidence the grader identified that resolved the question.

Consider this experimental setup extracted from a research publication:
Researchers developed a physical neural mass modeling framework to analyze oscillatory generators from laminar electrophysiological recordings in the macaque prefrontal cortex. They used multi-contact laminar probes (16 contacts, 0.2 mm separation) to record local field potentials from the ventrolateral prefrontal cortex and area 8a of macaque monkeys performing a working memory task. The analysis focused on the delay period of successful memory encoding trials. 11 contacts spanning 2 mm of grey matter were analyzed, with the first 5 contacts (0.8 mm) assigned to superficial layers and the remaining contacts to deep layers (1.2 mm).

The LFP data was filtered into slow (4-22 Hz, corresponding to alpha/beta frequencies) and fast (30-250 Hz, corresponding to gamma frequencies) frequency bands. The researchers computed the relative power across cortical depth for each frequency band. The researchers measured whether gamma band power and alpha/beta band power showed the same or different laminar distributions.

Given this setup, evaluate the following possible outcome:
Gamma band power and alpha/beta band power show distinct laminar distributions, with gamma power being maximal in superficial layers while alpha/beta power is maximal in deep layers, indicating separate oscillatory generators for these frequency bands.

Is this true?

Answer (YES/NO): YES